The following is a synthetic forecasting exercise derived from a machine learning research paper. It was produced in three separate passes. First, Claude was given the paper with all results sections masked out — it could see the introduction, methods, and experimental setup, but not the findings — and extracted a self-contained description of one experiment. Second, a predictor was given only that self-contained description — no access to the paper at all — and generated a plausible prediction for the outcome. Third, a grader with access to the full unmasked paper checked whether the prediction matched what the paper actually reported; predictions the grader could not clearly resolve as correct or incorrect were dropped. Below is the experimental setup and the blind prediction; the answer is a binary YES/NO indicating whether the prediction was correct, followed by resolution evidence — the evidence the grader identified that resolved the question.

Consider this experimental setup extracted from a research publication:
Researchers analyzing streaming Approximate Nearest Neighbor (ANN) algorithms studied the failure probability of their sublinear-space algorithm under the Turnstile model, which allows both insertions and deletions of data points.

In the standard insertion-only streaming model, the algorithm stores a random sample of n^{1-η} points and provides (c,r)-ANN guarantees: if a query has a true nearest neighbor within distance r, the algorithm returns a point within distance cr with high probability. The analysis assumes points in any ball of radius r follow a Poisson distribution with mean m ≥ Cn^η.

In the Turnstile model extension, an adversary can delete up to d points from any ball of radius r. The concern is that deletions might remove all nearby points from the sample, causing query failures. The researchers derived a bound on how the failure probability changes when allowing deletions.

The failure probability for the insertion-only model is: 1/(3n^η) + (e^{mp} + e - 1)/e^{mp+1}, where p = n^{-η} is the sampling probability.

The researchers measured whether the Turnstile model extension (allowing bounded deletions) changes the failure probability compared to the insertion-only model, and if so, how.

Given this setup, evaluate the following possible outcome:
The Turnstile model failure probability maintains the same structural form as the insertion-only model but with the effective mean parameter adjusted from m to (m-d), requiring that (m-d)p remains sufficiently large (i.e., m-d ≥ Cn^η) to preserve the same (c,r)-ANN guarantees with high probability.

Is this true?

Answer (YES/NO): NO